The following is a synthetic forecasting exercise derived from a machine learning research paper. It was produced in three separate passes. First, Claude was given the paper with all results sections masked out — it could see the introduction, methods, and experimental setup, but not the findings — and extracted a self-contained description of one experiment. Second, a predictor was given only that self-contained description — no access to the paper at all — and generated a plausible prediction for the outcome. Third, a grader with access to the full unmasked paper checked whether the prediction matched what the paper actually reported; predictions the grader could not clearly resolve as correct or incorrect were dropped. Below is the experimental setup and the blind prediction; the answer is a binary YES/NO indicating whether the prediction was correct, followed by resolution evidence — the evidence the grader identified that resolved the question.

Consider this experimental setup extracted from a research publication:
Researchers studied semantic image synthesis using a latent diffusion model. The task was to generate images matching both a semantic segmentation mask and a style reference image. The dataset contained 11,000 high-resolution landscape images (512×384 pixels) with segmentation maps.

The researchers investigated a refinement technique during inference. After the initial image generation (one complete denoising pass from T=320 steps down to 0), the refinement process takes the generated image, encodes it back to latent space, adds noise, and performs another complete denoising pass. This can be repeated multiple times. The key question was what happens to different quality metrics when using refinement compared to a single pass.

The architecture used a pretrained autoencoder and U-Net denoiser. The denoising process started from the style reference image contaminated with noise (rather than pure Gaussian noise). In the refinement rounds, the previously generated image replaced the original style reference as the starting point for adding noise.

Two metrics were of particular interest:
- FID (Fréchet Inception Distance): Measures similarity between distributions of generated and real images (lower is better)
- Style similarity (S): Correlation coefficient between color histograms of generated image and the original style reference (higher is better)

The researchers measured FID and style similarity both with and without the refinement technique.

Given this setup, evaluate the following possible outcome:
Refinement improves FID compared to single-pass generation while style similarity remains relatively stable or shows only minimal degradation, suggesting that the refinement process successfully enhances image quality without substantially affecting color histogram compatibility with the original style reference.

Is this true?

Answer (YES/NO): NO